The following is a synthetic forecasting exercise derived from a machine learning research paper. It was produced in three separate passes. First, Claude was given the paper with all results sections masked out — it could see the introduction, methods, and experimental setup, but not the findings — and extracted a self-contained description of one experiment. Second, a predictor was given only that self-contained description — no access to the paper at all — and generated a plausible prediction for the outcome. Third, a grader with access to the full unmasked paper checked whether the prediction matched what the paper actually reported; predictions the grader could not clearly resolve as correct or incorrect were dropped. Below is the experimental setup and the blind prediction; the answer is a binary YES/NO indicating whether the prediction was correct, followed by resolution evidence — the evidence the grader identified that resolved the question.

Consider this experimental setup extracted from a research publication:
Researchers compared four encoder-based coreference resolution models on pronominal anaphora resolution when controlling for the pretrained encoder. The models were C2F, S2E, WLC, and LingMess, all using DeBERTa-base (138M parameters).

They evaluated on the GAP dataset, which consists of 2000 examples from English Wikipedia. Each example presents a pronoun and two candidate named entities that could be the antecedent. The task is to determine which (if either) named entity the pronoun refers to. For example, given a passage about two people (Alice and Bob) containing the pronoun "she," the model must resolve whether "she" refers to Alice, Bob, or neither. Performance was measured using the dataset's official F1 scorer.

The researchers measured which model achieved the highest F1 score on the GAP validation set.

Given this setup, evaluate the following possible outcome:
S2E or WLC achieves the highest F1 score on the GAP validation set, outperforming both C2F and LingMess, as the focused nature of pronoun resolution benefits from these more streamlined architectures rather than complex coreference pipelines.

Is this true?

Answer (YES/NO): NO